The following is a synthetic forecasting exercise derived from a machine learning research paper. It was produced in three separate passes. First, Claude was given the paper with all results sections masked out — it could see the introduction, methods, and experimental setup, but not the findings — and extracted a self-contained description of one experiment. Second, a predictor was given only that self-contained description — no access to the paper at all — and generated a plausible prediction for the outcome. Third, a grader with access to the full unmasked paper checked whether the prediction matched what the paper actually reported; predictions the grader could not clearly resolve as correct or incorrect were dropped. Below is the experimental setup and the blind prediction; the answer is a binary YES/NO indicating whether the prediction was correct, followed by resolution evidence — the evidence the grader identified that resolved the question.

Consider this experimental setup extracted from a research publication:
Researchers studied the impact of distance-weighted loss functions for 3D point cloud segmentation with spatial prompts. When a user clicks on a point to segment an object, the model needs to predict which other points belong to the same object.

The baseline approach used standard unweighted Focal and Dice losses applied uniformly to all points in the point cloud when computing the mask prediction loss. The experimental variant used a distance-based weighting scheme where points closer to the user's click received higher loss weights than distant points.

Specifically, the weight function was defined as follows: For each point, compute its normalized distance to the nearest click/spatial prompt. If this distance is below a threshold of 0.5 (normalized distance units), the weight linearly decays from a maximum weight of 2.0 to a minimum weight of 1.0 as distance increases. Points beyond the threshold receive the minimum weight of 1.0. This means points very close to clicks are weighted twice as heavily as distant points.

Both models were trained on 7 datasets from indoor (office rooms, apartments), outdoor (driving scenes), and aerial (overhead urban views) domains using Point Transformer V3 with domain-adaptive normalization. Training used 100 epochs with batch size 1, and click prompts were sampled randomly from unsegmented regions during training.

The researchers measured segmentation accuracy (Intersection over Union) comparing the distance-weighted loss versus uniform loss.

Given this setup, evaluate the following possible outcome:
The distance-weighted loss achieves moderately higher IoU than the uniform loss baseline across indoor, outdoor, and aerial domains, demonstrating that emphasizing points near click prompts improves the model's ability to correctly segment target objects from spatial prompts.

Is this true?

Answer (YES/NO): NO